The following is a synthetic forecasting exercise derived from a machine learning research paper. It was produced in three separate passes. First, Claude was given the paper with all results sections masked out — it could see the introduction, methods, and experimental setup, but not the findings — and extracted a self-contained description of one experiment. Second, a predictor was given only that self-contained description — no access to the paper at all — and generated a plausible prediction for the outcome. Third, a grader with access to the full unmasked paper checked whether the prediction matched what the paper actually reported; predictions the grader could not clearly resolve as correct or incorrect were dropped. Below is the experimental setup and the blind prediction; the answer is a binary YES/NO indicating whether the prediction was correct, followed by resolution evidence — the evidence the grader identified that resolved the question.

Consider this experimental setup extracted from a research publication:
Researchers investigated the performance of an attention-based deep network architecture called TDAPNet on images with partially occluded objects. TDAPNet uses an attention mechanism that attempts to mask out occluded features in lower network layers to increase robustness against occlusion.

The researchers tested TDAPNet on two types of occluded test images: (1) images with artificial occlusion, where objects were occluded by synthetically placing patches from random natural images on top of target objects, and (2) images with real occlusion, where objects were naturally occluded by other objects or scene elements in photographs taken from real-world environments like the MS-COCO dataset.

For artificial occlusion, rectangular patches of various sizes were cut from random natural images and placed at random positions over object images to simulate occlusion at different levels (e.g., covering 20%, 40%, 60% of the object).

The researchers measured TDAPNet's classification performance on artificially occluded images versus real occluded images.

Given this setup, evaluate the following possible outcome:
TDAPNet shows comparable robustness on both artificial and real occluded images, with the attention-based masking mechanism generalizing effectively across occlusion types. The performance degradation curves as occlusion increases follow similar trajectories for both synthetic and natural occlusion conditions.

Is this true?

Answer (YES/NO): NO